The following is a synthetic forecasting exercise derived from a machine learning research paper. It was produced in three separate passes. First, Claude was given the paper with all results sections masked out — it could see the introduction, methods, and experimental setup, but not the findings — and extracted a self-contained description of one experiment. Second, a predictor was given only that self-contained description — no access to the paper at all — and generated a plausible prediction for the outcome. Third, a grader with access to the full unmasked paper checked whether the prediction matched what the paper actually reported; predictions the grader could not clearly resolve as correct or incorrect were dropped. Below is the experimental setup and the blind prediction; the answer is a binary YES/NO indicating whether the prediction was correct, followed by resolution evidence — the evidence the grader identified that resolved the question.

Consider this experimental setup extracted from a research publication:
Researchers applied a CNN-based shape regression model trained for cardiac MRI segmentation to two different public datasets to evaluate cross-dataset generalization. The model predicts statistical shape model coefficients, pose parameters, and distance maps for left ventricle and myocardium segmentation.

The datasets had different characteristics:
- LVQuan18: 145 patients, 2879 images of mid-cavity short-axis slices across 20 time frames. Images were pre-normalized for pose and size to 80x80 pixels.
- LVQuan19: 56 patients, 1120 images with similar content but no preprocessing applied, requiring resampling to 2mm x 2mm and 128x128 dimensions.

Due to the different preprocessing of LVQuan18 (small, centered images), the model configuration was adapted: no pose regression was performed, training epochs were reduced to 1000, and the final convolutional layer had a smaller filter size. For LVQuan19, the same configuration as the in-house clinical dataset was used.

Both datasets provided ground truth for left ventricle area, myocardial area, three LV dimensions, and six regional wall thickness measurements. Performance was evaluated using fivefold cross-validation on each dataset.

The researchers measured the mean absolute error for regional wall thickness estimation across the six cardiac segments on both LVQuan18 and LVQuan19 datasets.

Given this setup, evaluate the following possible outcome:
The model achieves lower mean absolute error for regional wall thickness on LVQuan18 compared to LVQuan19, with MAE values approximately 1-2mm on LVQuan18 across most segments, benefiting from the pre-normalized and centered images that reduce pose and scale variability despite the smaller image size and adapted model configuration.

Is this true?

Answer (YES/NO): YES